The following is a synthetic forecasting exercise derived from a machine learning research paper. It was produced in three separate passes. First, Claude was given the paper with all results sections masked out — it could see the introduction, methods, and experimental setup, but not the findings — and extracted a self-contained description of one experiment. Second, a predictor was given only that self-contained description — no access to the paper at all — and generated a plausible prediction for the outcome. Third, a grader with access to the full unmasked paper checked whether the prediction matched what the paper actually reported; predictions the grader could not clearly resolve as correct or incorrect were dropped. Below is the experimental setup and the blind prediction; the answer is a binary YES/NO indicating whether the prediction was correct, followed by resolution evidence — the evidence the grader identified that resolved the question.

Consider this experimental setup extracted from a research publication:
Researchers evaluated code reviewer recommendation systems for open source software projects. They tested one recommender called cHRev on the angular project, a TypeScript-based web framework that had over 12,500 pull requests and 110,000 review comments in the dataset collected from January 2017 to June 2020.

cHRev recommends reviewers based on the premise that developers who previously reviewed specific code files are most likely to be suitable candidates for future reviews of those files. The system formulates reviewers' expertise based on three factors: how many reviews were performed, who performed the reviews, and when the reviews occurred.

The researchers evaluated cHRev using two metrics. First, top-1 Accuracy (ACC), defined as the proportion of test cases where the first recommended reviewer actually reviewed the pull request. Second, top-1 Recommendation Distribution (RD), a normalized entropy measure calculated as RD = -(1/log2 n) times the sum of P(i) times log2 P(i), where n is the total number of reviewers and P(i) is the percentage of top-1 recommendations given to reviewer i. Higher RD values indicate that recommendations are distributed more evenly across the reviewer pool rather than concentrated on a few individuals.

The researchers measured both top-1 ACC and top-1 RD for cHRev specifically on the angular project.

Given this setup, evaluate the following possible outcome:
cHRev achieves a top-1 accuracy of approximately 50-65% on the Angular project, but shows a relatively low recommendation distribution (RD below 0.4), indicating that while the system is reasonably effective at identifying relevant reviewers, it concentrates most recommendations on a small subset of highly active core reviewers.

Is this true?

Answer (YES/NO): NO